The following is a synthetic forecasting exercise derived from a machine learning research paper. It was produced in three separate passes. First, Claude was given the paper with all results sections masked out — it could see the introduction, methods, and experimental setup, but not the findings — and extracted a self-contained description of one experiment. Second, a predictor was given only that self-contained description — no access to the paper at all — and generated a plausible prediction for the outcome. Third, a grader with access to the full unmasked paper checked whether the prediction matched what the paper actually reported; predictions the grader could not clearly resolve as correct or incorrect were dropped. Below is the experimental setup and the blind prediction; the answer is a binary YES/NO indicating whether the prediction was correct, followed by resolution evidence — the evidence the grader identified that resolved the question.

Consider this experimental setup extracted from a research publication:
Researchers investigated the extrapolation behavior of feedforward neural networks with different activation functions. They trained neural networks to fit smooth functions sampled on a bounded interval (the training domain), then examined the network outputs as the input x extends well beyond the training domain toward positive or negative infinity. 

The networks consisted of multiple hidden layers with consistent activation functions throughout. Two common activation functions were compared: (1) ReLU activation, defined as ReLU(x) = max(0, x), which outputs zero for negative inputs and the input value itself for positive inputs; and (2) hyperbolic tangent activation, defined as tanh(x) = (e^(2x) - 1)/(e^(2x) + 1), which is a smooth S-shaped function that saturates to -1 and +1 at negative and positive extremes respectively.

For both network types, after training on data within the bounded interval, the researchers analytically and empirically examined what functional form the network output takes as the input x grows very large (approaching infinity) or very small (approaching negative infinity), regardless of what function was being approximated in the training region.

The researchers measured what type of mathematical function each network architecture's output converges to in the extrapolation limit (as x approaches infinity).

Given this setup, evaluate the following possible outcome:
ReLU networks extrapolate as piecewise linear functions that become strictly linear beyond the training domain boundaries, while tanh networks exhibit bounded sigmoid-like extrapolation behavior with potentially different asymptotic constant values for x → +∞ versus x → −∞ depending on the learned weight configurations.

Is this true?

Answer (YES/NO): NO